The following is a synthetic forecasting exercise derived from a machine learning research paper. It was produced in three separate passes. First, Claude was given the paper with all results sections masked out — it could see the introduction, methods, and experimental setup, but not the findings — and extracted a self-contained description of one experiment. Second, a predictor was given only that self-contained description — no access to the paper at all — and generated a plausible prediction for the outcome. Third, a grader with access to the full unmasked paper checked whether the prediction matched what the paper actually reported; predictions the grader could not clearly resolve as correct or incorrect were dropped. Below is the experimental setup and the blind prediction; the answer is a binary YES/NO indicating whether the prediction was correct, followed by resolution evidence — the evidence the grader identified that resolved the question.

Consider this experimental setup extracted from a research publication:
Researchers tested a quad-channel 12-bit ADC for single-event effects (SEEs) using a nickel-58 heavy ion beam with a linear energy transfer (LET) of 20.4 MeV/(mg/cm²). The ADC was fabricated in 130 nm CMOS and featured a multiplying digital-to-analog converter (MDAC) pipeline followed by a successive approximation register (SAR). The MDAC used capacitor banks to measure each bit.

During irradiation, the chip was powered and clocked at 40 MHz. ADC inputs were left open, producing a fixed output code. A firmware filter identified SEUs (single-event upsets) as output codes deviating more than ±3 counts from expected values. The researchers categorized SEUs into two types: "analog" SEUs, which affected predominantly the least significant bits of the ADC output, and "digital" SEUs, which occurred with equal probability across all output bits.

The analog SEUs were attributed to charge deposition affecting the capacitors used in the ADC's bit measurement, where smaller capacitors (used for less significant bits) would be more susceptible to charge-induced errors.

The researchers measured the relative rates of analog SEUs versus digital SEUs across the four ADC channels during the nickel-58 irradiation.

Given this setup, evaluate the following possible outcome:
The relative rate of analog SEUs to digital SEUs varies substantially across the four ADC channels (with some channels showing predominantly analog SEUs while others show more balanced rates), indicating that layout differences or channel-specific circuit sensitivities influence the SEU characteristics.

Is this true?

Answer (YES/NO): NO